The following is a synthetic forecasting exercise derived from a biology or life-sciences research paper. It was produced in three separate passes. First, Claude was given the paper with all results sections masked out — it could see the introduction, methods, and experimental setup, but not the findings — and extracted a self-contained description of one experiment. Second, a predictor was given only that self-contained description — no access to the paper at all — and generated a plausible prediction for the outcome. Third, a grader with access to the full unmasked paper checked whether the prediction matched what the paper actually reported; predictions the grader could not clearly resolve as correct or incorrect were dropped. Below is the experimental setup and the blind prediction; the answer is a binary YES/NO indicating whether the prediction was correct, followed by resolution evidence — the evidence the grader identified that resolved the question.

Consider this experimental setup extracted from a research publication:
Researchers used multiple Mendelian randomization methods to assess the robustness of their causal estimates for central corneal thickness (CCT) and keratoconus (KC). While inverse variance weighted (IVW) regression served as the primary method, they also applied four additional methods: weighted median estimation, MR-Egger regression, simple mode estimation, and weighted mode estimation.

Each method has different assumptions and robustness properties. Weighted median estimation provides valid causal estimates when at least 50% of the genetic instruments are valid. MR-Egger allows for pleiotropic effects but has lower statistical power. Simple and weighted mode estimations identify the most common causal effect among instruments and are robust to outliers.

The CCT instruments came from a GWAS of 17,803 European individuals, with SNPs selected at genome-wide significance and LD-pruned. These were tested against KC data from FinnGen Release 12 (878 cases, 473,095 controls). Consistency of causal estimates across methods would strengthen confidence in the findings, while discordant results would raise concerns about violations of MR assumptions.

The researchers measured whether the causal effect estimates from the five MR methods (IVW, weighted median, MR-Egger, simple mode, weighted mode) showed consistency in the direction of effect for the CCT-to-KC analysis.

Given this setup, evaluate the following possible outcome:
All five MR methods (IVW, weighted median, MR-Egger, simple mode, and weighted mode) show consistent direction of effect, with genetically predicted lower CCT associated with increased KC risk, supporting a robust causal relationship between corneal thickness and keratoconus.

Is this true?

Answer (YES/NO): YES